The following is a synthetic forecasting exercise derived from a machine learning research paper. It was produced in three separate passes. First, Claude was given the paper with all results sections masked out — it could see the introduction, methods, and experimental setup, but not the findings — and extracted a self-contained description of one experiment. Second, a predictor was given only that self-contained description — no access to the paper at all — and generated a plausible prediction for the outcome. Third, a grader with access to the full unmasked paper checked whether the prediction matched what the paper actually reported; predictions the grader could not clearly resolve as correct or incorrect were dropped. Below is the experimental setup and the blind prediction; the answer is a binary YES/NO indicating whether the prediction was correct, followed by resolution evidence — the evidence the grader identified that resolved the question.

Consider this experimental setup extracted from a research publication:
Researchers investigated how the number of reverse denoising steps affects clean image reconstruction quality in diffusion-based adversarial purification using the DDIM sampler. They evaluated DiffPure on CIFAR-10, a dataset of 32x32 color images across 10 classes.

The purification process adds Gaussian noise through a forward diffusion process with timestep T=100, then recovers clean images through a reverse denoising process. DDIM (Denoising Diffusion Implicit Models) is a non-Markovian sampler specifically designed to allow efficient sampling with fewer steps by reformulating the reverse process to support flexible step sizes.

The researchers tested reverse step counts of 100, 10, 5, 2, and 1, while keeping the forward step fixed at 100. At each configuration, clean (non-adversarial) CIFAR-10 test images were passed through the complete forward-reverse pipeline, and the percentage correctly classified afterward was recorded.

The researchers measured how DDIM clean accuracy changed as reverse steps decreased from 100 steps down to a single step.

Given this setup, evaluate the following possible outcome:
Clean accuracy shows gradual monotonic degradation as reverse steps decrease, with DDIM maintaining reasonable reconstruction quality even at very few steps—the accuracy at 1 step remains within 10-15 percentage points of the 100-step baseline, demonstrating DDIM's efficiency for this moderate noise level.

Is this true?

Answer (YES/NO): NO